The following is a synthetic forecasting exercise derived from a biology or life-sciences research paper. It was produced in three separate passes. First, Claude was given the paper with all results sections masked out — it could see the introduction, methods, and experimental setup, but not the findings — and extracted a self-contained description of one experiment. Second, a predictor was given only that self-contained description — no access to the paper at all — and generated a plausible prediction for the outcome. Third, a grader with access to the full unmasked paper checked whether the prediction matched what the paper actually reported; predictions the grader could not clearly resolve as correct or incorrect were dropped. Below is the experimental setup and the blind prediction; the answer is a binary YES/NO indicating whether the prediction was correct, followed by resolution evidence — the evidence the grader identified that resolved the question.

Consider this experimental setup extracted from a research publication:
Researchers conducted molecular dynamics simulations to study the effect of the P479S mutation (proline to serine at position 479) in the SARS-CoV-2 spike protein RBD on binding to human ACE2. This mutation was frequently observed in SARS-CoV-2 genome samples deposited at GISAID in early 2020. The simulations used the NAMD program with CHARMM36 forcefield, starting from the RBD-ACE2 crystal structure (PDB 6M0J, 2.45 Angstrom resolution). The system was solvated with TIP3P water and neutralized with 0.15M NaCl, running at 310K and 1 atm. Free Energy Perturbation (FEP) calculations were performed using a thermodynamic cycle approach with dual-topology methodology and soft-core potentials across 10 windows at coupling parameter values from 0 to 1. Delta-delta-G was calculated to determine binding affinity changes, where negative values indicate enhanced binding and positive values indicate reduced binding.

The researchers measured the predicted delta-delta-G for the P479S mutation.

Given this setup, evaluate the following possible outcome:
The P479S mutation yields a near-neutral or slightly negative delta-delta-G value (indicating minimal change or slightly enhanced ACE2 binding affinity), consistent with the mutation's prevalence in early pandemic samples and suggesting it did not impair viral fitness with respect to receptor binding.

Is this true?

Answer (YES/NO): NO